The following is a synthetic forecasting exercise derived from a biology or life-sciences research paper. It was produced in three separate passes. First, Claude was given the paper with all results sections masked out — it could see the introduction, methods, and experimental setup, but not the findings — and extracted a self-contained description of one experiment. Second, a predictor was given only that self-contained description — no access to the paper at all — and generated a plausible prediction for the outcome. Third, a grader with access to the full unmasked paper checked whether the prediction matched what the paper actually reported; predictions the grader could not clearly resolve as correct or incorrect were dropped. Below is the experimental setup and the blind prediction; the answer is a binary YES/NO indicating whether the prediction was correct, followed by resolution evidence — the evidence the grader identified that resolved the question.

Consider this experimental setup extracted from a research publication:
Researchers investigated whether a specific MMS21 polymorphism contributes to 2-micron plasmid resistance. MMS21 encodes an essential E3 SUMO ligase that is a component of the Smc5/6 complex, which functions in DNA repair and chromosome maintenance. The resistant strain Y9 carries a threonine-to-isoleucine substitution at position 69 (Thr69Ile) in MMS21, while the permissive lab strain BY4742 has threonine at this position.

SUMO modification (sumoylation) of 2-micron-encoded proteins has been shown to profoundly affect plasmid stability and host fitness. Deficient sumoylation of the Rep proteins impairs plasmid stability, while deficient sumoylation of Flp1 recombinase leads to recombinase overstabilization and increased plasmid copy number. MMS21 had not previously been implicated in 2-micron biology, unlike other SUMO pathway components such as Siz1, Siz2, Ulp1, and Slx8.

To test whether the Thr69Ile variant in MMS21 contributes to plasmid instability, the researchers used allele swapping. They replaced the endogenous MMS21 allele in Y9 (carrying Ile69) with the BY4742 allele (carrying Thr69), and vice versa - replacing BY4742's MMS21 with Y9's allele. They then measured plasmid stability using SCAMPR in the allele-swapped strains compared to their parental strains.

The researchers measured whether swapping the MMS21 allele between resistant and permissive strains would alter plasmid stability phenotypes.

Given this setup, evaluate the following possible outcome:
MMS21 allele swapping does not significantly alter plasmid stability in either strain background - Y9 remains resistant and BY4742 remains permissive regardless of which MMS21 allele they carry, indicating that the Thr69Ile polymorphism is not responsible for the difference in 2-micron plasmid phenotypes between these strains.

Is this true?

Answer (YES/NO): NO